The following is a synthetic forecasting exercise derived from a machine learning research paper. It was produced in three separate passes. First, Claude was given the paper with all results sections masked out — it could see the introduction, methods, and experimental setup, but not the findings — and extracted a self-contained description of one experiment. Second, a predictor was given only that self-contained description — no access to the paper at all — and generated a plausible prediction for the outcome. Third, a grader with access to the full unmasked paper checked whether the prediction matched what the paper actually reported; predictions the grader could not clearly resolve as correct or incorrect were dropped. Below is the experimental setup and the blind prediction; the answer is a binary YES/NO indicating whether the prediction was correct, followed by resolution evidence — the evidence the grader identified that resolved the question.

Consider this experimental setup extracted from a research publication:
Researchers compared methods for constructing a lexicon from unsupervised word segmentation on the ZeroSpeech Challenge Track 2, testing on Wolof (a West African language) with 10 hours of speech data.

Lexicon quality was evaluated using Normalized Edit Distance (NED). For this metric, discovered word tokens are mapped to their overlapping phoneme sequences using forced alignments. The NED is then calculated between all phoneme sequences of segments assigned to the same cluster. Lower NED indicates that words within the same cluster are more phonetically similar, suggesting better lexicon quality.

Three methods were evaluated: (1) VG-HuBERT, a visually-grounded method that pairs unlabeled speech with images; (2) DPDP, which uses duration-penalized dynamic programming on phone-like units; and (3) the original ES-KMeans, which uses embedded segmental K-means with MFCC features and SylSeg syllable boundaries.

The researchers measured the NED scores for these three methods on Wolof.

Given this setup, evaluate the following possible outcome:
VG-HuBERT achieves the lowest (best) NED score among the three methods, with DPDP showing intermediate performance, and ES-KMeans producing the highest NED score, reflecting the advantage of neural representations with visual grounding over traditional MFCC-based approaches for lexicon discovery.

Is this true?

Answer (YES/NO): NO